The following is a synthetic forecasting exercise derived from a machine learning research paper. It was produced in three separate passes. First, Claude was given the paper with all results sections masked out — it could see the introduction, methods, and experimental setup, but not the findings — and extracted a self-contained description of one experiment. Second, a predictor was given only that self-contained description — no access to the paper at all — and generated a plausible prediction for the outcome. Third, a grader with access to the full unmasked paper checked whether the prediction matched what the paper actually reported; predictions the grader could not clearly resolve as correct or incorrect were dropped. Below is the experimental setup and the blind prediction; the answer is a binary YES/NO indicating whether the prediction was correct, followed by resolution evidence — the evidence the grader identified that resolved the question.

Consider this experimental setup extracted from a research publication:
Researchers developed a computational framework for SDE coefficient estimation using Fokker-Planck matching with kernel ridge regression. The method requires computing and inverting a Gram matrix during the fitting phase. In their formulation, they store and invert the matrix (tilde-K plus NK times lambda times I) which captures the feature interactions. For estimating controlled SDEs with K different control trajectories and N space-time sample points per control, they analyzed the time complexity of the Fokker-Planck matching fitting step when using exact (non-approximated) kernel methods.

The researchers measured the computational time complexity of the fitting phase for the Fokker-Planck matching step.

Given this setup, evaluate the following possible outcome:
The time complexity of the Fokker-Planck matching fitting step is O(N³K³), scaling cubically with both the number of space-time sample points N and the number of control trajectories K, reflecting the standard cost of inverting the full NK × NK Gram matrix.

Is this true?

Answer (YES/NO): YES